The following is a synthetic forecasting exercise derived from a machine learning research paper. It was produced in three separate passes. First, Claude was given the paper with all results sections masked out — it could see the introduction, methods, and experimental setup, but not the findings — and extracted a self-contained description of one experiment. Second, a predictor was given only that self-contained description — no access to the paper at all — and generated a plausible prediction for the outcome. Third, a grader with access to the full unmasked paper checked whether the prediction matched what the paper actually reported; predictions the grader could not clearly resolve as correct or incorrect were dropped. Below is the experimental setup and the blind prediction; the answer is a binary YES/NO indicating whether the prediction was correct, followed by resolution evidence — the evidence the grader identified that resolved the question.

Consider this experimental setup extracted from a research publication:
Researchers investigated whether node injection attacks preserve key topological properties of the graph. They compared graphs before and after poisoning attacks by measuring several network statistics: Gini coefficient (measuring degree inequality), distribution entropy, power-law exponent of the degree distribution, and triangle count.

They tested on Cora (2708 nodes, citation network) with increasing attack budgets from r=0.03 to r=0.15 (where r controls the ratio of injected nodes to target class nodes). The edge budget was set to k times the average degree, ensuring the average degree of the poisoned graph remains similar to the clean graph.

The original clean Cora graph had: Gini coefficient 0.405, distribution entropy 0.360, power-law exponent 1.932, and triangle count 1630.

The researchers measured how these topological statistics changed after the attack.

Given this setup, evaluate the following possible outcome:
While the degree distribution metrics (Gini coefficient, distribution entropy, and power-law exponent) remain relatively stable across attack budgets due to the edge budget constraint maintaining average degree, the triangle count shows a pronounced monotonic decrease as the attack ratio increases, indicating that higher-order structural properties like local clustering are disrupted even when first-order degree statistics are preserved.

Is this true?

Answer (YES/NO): NO